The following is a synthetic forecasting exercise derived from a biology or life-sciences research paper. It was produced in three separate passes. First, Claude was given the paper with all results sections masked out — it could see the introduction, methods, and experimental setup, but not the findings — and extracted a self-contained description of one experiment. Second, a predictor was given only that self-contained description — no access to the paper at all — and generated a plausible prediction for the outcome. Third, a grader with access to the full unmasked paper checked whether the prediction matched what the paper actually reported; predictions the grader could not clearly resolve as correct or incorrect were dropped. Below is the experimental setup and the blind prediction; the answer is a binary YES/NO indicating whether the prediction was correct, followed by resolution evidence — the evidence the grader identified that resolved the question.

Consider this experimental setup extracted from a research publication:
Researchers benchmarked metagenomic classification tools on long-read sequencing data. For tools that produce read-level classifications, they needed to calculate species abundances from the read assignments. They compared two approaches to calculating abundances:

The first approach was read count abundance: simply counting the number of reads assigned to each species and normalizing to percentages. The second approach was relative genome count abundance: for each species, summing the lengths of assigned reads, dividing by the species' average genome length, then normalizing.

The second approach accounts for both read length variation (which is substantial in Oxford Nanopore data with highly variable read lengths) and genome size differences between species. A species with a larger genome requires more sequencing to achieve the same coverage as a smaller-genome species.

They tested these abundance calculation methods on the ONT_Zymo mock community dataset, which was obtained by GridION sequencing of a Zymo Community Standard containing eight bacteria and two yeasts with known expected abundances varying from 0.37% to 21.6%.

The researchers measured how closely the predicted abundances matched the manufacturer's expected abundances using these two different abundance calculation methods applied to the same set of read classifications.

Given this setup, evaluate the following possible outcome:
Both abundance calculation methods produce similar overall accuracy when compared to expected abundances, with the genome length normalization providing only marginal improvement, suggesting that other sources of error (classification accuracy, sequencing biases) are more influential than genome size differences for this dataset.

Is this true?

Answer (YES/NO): NO